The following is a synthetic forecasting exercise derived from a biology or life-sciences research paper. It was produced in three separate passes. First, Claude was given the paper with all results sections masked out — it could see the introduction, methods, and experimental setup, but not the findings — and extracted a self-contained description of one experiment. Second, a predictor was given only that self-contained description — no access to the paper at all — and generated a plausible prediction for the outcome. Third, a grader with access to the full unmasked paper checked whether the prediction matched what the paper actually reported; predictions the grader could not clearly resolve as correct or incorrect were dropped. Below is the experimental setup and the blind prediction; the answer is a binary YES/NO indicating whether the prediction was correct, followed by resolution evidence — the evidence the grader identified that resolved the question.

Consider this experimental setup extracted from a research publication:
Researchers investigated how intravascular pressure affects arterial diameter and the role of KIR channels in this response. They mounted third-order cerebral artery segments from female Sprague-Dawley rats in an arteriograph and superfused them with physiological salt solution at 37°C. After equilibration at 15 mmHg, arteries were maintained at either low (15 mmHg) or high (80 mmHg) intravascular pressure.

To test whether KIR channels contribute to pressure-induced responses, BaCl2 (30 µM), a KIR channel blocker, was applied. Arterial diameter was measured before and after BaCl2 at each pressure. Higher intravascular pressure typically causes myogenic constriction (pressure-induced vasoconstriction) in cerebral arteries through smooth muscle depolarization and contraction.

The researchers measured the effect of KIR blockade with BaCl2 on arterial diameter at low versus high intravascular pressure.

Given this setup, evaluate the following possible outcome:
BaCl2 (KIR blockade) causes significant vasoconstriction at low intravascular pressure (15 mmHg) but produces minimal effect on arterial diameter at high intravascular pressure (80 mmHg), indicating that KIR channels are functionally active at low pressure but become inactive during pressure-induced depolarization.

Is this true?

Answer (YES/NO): YES